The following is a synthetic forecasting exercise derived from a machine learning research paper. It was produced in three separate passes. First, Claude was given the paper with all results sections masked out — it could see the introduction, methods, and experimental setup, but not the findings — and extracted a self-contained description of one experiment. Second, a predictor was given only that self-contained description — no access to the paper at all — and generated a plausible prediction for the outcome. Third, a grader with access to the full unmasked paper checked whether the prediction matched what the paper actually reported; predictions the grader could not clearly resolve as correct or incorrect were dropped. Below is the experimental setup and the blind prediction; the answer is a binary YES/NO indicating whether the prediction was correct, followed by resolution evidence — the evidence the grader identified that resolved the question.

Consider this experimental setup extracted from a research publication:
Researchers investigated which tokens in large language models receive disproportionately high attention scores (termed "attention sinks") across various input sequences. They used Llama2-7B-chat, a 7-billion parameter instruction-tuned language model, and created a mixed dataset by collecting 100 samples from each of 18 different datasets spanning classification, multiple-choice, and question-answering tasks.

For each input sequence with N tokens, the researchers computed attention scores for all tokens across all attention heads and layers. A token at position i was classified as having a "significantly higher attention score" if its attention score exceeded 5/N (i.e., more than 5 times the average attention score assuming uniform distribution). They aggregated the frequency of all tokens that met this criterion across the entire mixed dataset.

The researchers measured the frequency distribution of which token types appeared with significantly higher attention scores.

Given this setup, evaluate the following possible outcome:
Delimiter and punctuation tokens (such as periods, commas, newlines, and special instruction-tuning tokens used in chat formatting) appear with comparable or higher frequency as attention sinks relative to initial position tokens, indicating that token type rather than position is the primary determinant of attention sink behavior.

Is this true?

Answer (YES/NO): YES